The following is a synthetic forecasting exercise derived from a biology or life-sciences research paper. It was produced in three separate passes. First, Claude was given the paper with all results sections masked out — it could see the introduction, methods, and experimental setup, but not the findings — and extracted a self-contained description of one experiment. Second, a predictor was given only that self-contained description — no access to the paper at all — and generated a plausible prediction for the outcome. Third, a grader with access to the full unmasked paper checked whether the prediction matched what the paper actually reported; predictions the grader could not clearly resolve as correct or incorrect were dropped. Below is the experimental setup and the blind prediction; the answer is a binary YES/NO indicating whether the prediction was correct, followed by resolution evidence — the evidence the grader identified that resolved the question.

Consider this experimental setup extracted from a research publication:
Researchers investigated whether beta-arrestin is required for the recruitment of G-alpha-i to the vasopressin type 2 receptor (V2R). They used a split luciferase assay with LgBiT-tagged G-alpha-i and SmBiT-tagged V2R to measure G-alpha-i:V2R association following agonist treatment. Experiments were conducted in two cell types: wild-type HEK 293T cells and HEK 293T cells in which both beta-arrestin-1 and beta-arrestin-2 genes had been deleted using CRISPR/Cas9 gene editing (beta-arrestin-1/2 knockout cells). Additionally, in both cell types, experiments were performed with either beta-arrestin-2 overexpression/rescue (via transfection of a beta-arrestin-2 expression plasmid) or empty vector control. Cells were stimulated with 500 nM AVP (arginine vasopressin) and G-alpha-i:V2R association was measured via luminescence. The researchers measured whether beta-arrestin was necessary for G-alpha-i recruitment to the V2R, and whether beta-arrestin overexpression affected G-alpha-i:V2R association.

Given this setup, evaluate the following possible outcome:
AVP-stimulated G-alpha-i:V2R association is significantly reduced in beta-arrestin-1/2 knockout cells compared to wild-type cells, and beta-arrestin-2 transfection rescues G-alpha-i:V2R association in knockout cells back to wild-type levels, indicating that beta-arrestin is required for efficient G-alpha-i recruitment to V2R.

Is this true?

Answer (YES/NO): NO